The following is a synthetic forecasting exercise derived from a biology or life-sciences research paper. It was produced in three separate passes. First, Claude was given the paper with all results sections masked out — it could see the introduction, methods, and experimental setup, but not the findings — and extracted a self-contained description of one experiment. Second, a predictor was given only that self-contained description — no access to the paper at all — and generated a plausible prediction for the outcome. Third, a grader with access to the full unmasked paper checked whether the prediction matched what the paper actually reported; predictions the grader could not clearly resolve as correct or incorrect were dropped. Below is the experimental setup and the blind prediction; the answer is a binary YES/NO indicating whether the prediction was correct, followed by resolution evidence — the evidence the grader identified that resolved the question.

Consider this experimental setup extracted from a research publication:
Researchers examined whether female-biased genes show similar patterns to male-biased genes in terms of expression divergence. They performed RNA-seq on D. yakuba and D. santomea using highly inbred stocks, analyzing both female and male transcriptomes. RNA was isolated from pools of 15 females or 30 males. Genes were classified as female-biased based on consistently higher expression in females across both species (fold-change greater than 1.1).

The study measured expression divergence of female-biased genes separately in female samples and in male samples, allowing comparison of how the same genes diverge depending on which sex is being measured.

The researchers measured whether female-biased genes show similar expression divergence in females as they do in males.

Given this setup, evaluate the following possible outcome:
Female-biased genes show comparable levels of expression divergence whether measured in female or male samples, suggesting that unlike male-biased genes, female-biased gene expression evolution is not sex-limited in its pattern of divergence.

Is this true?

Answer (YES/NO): NO